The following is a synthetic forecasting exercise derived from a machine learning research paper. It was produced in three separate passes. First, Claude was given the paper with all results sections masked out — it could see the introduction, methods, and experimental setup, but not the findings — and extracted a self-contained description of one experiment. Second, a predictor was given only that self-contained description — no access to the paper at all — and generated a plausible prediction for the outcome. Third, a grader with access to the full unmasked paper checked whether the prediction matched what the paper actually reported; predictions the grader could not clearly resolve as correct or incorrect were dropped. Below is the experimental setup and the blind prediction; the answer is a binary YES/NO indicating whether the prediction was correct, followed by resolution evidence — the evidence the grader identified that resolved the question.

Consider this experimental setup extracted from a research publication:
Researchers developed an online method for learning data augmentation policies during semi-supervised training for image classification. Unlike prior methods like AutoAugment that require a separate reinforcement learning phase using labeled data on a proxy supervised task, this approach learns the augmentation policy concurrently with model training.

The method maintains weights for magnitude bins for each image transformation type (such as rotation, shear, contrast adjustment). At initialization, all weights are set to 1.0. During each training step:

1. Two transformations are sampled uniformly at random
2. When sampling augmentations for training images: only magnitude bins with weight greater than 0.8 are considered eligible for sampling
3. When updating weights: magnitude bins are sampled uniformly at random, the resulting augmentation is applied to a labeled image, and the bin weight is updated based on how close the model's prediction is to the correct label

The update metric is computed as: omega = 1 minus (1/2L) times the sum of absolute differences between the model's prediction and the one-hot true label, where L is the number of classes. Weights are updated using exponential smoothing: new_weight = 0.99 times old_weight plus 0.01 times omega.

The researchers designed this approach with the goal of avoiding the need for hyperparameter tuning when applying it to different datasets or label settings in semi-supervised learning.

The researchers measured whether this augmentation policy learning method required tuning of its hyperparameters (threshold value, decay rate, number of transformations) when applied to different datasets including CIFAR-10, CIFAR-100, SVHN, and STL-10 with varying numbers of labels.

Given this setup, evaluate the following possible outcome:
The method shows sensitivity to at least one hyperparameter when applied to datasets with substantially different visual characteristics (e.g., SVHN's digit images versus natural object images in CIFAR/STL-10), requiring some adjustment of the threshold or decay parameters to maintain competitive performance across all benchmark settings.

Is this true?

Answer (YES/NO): NO